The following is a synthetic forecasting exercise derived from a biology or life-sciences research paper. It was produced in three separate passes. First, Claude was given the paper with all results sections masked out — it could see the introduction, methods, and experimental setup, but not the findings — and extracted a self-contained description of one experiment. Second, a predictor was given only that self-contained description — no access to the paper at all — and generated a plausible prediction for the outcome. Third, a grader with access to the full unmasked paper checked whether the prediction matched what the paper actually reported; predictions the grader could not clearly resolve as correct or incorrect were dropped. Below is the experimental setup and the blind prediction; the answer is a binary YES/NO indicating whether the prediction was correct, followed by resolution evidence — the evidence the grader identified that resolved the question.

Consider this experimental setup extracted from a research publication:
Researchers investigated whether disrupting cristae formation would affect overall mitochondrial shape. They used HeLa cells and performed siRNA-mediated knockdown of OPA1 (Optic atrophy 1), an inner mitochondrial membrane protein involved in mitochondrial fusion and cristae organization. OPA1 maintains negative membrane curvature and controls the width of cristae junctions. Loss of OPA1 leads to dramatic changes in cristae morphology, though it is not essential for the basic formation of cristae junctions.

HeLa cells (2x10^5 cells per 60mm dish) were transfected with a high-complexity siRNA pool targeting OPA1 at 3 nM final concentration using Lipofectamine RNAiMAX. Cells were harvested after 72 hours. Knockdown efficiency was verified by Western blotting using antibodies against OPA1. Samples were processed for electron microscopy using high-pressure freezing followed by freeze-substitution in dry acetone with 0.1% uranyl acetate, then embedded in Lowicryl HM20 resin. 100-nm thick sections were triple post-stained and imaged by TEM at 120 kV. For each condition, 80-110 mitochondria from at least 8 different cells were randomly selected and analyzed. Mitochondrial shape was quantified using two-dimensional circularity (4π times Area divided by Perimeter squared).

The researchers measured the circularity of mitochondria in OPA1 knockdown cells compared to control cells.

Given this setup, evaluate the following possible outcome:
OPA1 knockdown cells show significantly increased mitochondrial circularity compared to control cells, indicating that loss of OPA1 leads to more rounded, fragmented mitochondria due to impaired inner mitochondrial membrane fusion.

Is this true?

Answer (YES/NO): NO